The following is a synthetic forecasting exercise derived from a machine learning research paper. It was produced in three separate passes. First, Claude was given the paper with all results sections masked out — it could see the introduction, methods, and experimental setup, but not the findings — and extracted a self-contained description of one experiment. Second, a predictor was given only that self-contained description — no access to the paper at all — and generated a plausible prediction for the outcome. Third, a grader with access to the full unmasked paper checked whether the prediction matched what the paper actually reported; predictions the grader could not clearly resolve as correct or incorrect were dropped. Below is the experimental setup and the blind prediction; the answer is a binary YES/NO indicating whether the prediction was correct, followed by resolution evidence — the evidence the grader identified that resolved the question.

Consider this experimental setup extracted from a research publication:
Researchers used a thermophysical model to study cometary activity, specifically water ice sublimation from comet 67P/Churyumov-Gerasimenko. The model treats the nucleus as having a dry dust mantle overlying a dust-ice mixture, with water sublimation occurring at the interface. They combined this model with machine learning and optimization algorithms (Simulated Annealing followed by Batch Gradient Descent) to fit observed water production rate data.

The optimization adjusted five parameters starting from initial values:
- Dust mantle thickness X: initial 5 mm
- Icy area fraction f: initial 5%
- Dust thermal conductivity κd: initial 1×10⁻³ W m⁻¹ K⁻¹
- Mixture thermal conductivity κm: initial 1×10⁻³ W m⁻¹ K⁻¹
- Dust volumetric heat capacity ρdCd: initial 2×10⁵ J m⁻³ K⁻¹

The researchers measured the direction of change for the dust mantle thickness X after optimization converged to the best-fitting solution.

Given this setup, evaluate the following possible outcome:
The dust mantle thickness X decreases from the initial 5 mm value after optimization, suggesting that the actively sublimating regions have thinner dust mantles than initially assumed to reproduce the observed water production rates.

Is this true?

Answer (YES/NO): YES